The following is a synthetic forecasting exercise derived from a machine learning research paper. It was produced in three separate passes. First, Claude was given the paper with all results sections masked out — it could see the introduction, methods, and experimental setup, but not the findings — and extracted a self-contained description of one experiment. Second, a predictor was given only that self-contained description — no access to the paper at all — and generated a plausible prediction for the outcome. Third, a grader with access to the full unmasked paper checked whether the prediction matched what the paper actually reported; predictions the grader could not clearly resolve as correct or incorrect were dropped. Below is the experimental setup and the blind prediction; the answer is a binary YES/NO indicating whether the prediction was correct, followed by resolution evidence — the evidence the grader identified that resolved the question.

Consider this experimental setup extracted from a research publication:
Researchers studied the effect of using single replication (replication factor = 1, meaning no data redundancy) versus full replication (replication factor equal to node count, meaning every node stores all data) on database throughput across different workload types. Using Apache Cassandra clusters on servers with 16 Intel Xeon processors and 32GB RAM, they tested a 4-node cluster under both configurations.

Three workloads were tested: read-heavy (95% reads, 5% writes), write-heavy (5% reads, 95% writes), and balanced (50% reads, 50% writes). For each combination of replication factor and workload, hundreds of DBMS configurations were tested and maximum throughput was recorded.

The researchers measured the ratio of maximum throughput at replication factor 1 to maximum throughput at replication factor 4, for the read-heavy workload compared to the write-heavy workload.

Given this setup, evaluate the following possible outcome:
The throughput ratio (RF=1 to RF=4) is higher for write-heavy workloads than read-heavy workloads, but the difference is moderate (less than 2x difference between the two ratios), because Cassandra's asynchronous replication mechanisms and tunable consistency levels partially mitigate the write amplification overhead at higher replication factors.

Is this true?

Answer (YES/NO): NO